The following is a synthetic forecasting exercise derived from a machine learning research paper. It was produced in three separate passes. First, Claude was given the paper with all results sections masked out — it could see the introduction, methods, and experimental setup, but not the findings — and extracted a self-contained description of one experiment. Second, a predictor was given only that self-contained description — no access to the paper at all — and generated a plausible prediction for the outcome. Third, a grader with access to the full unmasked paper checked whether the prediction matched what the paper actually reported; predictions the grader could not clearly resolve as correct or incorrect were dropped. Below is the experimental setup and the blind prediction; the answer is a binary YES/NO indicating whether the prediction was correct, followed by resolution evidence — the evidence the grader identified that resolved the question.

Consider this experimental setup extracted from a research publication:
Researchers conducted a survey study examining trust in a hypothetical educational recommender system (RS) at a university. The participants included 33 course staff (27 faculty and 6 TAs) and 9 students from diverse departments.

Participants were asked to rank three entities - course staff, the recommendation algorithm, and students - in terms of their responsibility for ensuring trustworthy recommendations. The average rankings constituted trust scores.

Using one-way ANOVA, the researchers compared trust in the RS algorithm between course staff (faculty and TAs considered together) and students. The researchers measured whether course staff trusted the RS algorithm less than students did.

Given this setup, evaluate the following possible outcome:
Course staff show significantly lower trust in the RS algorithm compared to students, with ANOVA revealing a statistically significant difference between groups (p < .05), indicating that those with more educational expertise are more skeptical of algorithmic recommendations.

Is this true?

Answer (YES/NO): NO